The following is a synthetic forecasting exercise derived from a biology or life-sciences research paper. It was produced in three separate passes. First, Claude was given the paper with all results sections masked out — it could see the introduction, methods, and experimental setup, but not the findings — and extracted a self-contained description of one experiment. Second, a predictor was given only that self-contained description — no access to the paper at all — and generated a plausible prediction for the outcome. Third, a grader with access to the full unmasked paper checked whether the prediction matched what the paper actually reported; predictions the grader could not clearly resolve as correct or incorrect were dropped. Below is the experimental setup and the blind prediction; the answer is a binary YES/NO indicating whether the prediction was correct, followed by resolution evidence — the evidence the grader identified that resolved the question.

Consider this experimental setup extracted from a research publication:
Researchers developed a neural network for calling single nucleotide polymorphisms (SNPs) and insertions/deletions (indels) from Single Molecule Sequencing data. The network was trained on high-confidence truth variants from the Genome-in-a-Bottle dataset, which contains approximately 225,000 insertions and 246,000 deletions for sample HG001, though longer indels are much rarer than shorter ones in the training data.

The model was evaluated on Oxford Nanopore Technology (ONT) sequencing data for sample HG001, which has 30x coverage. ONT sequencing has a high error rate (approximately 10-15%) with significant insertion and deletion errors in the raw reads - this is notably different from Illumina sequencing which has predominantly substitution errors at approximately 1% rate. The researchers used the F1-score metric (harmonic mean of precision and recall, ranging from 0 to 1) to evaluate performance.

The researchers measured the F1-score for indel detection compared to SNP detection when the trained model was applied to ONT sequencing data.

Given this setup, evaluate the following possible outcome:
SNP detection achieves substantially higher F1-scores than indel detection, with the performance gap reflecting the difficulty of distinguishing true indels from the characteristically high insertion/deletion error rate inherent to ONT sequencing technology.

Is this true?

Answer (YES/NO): YES